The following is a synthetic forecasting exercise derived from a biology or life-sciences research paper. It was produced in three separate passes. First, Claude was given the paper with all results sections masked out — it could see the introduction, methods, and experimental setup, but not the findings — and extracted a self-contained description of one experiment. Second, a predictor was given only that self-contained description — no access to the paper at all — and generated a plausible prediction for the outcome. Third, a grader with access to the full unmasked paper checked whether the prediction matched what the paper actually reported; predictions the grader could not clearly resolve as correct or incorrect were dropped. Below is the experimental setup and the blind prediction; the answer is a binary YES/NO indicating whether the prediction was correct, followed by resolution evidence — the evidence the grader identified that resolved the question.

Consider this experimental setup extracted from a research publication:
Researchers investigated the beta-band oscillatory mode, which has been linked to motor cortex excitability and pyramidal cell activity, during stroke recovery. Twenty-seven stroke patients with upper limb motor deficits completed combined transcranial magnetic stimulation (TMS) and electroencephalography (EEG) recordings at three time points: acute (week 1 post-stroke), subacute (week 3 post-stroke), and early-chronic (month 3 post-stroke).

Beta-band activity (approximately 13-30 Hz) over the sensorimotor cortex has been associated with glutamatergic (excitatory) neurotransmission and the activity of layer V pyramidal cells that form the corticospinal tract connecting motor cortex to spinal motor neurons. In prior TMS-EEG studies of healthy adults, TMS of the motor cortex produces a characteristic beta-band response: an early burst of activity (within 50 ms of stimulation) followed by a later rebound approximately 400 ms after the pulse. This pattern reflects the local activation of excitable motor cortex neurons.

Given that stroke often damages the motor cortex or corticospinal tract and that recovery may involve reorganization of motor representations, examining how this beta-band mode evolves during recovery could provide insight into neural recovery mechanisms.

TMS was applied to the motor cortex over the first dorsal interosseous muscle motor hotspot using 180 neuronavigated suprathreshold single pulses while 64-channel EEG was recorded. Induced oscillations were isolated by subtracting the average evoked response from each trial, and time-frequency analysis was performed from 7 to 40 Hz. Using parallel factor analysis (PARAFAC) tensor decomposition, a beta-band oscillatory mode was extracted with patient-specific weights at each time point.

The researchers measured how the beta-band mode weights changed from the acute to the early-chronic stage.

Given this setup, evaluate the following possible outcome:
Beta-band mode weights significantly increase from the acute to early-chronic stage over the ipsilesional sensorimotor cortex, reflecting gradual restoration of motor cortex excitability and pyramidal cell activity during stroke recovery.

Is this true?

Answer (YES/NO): NO